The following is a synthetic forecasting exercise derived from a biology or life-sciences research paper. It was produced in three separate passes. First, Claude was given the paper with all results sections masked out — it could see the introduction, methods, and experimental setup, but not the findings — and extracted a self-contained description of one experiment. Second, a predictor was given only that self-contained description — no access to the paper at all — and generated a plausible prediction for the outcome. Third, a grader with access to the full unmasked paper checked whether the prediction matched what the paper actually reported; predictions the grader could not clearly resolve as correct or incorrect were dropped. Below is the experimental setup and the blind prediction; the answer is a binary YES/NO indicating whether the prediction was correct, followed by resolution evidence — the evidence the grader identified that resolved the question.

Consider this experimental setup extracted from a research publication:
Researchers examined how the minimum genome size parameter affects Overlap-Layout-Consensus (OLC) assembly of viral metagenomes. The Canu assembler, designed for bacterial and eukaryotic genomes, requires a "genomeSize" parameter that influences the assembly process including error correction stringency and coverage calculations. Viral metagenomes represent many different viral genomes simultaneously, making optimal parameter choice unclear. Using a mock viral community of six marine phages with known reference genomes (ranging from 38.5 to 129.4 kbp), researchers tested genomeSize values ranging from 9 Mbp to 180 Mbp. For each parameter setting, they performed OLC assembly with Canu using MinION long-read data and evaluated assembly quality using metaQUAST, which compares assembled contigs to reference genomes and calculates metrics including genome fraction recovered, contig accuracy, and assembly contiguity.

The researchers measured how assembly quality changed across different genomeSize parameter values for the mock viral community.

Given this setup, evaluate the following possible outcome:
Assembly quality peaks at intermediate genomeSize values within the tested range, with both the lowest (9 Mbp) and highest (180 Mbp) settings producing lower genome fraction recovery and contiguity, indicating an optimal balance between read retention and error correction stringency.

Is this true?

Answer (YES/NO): NO